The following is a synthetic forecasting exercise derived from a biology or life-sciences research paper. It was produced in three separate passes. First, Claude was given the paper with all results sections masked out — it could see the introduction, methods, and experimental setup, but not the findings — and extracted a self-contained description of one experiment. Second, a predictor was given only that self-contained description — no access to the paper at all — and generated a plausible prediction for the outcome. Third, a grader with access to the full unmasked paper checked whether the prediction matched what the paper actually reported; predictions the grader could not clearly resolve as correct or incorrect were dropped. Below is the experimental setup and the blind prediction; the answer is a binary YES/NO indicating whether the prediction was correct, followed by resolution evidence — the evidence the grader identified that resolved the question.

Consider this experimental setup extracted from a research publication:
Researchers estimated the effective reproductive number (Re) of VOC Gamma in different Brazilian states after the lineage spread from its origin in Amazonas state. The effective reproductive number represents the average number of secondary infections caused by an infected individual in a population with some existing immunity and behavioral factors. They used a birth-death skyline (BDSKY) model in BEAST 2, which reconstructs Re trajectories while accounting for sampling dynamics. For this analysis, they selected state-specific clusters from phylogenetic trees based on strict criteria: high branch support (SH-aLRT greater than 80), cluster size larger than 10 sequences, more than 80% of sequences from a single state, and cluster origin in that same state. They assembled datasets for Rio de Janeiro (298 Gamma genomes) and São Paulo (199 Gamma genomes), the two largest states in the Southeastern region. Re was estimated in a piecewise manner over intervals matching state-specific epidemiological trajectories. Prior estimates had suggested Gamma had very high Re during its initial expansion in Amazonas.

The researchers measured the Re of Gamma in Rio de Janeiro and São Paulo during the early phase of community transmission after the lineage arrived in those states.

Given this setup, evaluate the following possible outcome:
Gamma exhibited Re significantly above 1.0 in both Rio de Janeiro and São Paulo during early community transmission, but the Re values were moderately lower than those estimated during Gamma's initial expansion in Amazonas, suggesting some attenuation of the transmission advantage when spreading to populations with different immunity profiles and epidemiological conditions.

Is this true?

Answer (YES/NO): NO